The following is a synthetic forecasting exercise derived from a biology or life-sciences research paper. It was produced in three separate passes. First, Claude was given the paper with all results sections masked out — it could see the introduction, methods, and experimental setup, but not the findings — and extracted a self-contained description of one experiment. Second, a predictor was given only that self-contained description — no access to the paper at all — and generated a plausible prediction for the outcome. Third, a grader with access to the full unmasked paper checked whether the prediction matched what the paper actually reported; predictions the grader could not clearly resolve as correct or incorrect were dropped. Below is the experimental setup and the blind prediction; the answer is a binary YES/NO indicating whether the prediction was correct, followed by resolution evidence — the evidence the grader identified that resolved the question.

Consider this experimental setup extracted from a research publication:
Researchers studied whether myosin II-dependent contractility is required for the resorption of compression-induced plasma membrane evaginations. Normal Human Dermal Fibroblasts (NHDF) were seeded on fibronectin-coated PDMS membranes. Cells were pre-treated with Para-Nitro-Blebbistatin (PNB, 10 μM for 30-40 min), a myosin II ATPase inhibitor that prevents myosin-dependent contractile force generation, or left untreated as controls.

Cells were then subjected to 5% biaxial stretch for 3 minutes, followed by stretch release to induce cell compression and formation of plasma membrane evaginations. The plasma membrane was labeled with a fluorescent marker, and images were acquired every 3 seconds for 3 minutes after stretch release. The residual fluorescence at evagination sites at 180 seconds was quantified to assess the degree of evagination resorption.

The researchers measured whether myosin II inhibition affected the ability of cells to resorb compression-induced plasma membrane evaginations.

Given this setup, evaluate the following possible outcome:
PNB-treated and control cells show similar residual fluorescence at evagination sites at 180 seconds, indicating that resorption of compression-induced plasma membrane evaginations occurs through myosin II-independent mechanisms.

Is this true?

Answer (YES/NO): YES